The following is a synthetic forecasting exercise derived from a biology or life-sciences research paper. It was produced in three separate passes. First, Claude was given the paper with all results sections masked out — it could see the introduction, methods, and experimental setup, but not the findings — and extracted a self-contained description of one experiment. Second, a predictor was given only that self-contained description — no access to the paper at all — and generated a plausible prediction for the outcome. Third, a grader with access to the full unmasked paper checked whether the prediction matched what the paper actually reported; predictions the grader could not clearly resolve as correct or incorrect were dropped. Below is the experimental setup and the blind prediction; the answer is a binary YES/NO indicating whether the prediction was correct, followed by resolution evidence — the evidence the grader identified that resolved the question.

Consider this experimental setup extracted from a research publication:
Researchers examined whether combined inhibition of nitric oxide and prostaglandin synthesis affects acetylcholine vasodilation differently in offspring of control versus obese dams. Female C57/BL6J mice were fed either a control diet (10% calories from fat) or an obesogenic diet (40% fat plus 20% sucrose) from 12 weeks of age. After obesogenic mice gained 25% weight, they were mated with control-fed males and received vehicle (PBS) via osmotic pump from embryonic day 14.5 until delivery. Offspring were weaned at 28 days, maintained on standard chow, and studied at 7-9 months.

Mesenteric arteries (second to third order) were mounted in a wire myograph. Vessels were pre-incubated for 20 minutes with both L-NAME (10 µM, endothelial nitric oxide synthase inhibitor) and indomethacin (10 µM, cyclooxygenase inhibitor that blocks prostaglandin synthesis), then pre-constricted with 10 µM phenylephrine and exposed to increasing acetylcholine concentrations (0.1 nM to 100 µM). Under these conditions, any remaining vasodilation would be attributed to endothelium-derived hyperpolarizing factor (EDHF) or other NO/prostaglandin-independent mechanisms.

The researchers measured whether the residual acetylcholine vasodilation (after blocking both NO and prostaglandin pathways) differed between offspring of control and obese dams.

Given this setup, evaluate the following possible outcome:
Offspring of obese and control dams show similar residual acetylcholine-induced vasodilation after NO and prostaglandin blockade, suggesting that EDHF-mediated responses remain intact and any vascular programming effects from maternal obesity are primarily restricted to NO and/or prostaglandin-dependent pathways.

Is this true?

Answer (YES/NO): YES